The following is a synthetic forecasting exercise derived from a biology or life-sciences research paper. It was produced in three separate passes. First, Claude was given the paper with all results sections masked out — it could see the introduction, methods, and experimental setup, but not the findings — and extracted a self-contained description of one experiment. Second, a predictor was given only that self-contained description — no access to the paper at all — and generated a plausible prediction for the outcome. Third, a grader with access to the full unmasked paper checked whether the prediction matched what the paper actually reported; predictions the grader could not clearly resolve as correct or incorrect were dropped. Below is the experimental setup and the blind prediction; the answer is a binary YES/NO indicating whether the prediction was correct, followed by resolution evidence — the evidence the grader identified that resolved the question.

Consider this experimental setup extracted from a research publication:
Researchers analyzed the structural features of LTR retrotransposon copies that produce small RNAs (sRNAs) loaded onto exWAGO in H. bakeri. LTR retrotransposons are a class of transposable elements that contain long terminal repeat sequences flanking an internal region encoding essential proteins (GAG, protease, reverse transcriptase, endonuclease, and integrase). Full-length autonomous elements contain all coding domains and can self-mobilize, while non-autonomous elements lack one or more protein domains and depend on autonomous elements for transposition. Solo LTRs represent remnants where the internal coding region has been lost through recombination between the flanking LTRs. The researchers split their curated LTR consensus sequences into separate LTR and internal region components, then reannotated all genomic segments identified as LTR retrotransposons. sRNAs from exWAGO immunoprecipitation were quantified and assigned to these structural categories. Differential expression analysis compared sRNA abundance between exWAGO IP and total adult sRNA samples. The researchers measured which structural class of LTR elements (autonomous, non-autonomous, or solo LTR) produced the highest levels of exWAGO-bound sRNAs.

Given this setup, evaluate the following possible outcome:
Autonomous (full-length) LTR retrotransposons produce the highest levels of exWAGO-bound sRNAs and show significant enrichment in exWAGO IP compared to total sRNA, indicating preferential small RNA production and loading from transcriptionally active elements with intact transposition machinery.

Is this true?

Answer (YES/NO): NO